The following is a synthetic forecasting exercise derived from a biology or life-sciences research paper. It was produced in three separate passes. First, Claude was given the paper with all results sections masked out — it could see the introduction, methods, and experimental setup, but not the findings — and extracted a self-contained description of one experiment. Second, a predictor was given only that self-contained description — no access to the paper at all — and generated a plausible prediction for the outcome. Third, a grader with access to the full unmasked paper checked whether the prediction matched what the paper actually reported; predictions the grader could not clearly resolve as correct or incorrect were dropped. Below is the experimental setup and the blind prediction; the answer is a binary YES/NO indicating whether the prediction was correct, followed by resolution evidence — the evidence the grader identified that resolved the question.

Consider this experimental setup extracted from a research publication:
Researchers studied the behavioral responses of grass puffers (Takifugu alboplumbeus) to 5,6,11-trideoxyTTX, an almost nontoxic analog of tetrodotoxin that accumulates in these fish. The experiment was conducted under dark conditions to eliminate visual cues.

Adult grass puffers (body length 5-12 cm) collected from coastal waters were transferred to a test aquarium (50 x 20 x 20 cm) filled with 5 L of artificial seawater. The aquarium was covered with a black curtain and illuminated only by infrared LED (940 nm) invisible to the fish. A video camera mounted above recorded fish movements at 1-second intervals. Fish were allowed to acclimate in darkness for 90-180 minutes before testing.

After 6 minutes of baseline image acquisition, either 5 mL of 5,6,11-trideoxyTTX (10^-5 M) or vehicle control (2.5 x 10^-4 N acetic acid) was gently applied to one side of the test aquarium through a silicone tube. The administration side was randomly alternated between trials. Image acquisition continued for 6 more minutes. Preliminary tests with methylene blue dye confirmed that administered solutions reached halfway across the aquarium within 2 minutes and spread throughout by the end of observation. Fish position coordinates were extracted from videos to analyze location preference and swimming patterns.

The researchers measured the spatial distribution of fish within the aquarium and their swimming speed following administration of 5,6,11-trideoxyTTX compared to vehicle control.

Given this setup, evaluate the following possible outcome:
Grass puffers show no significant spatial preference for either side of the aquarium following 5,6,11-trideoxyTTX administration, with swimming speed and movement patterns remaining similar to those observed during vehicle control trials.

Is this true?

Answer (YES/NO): NO